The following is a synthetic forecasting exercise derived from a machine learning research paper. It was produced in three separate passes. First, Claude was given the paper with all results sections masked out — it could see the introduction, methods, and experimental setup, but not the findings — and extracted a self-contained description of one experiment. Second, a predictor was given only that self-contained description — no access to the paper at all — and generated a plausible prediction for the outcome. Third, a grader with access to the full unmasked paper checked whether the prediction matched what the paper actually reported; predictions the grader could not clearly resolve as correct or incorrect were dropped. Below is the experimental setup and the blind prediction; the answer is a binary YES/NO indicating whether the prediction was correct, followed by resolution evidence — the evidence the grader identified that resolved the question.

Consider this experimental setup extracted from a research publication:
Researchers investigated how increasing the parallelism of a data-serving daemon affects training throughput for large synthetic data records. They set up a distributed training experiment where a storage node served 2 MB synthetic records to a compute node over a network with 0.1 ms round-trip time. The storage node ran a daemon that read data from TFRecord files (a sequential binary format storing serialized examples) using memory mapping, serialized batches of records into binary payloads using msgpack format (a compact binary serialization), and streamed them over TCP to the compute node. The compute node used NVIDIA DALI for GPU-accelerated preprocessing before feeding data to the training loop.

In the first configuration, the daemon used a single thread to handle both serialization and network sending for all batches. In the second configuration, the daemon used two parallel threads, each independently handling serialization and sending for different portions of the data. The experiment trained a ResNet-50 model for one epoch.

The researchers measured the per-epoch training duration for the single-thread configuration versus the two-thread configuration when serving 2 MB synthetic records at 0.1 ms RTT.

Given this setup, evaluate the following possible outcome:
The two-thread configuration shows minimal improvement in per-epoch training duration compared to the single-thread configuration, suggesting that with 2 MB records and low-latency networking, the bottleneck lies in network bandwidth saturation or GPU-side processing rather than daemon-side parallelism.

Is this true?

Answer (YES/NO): NO